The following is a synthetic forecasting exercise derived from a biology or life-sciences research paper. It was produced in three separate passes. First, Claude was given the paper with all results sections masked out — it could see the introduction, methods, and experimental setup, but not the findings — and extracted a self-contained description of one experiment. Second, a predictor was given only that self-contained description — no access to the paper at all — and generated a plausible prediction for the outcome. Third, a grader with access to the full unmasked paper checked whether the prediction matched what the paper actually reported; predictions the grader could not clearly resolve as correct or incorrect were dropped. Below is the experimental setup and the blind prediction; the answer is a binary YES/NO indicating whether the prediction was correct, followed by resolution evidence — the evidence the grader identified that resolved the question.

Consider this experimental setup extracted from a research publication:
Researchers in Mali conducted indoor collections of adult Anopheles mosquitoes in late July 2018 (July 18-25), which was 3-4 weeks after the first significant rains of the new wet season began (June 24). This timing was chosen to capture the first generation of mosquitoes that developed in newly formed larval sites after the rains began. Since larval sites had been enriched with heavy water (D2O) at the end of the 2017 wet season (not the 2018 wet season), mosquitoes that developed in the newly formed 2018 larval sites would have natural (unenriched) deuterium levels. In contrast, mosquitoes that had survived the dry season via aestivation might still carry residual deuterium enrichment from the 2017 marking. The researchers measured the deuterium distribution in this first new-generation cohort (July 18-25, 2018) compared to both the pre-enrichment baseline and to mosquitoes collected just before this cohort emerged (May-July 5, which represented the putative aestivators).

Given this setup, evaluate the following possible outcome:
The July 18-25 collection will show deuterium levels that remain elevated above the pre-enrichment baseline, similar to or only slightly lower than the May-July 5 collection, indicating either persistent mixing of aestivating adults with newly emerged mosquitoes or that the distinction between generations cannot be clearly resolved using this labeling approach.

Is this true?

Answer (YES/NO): NO